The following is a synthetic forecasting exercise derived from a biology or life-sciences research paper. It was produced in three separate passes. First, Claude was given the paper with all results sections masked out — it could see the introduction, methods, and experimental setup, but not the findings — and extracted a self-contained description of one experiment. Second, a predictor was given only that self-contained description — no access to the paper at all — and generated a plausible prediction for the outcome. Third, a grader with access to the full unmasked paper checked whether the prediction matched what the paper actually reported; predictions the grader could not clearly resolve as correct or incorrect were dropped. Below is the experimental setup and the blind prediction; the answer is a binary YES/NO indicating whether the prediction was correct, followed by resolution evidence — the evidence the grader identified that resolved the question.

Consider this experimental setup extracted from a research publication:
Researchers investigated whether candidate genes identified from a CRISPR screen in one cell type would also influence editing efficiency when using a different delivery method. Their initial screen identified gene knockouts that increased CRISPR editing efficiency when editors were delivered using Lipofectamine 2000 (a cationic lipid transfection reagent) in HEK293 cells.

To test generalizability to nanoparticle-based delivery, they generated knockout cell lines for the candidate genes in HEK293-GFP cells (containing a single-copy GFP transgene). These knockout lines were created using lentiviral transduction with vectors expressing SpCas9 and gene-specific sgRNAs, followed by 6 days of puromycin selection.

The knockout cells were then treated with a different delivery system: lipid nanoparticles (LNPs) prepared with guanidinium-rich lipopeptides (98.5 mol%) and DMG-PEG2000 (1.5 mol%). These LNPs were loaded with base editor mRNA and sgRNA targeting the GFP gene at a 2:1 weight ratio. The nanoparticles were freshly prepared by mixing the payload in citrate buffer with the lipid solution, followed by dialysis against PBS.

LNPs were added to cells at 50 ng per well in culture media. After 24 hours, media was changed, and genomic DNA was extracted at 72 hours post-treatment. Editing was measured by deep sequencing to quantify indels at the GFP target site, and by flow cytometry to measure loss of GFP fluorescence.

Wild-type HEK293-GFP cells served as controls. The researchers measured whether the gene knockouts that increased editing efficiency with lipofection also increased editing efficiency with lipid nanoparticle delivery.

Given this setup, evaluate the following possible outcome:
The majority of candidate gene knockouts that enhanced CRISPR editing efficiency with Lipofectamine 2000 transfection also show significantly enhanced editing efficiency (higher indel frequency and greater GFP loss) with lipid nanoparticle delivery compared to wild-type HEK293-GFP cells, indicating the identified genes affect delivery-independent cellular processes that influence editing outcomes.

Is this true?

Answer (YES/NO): NO